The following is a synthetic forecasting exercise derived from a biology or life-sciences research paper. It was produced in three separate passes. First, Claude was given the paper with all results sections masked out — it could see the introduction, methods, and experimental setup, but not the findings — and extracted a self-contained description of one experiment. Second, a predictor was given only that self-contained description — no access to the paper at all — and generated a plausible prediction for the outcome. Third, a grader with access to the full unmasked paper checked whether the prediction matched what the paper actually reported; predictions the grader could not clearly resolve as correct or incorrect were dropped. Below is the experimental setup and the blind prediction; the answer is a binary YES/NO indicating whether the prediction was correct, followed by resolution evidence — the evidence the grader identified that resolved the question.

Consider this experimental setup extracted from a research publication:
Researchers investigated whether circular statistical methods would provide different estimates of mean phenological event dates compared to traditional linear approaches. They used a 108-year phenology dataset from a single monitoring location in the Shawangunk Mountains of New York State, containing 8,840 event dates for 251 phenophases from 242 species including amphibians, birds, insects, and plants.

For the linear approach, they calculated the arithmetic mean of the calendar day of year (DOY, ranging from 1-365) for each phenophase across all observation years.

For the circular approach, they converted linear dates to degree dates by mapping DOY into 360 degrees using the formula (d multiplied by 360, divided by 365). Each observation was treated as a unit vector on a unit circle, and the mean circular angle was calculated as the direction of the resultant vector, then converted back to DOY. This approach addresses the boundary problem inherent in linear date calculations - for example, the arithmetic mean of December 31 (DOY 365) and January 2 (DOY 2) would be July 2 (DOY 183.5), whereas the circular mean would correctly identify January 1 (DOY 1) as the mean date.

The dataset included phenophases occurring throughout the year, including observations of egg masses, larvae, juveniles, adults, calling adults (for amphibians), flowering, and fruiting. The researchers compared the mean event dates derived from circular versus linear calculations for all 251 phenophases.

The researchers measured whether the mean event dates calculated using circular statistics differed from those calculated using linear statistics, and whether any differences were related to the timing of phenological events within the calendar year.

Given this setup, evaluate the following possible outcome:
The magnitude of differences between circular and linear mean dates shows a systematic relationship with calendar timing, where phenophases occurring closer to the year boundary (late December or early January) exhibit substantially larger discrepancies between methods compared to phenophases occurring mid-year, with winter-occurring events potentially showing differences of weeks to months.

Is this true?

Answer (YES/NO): NO